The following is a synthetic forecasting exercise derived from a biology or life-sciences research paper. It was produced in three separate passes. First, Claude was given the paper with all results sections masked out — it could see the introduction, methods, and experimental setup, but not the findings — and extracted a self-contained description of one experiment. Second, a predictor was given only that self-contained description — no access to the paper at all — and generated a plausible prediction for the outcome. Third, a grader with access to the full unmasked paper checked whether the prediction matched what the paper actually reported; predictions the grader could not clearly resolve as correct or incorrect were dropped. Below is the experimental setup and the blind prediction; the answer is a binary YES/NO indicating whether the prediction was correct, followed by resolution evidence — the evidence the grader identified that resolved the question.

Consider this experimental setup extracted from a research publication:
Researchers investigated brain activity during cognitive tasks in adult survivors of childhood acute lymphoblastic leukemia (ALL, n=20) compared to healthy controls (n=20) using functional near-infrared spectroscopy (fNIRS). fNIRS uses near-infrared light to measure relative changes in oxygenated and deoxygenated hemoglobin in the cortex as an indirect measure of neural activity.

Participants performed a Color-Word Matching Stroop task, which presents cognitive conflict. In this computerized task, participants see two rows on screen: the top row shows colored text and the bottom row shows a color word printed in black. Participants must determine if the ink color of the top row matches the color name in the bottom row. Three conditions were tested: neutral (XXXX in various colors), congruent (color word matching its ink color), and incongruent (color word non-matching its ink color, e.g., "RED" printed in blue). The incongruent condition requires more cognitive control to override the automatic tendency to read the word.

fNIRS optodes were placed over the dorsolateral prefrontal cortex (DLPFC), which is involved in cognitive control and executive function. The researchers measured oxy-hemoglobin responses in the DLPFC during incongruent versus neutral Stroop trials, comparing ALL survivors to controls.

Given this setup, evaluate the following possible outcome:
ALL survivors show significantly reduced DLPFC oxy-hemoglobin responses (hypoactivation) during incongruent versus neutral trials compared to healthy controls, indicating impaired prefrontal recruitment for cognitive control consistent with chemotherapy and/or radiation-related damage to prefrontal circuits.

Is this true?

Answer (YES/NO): NO